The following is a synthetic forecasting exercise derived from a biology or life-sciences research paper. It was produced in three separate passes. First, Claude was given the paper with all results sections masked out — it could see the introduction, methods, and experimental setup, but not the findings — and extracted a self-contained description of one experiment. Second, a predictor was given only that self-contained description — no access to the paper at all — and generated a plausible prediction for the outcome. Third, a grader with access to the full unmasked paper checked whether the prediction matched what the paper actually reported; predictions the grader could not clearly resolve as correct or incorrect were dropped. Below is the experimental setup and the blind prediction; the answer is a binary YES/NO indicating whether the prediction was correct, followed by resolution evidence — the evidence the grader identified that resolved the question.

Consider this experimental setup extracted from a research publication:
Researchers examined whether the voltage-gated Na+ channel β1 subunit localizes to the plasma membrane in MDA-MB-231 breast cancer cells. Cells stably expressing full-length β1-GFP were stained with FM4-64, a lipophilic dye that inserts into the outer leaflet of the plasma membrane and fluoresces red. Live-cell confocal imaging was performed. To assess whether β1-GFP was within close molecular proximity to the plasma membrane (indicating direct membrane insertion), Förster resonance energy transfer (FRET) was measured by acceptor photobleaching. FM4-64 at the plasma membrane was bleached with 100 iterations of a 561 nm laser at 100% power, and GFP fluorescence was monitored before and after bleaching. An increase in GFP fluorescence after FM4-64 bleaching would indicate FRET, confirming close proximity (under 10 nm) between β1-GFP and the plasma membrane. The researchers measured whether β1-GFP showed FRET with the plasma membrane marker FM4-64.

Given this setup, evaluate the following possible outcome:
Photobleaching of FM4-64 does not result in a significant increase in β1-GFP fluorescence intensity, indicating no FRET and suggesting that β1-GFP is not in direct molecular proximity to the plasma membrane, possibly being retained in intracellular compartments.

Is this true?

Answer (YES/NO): YES